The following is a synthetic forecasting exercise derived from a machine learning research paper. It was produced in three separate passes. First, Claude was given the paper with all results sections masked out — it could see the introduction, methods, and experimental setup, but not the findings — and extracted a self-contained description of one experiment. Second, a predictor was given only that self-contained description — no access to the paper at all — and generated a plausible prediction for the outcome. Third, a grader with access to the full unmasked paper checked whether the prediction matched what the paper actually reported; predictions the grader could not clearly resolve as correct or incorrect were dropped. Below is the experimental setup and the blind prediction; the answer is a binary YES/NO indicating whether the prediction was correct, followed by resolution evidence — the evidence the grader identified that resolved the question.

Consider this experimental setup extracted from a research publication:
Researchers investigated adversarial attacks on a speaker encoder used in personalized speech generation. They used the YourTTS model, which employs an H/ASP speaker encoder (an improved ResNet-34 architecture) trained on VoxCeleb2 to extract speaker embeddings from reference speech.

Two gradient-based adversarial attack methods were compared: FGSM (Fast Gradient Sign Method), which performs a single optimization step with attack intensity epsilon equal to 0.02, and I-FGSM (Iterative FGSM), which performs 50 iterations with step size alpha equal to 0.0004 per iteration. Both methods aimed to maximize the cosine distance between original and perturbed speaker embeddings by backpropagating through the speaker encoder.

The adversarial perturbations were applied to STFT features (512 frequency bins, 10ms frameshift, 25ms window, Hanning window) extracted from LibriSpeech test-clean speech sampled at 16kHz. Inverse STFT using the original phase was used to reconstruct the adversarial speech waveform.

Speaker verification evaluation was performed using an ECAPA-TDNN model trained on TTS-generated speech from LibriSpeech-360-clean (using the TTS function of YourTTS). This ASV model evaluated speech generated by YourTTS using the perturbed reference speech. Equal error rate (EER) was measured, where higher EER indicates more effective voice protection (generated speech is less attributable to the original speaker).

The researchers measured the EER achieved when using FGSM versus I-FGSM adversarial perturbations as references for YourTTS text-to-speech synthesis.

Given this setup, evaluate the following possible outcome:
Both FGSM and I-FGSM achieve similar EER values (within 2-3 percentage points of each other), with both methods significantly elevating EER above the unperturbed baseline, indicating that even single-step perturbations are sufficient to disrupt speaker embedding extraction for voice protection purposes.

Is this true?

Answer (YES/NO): NO